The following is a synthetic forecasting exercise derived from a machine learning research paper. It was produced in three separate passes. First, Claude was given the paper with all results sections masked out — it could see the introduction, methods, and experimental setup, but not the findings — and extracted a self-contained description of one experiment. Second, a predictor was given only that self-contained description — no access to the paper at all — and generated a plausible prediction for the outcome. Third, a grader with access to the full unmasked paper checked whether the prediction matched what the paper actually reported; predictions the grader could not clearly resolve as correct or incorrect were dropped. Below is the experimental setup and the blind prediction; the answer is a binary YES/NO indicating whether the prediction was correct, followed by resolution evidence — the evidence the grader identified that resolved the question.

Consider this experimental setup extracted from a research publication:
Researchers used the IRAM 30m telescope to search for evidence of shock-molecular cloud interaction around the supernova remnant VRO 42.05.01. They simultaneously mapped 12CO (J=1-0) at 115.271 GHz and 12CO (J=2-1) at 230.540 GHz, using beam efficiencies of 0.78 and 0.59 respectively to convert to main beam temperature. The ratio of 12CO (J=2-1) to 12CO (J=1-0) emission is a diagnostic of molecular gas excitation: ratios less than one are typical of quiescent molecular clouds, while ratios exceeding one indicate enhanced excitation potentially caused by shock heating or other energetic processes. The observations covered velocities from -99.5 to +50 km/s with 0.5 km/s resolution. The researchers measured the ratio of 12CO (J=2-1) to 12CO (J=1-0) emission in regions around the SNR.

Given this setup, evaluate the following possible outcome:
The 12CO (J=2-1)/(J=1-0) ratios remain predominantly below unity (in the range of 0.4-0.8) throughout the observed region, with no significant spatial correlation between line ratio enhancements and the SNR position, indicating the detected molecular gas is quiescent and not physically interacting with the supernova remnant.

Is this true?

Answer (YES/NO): NO